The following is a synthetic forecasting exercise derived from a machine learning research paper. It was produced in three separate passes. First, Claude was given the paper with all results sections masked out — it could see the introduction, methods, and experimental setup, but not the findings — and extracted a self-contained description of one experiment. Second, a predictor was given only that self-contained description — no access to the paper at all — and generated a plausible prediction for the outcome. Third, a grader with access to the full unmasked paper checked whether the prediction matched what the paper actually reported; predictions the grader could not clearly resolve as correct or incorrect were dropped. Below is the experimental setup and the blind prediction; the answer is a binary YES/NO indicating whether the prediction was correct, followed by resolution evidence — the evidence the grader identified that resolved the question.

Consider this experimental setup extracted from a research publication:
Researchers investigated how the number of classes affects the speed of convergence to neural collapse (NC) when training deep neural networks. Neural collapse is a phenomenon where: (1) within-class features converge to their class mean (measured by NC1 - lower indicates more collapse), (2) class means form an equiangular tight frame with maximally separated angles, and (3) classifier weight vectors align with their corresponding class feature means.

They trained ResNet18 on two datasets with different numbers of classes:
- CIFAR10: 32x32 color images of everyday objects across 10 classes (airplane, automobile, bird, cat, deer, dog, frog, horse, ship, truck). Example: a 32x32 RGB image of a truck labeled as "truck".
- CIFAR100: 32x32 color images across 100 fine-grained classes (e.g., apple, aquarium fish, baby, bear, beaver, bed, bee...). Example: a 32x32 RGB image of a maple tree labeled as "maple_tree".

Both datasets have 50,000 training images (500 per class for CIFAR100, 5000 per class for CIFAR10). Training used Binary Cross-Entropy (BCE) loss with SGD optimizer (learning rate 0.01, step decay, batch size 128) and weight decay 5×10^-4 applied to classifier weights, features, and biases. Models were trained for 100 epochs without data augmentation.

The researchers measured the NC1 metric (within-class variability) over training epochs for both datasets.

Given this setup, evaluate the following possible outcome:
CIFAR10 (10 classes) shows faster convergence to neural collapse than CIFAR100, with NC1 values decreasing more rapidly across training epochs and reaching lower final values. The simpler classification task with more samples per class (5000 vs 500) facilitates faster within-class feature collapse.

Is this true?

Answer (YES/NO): YES